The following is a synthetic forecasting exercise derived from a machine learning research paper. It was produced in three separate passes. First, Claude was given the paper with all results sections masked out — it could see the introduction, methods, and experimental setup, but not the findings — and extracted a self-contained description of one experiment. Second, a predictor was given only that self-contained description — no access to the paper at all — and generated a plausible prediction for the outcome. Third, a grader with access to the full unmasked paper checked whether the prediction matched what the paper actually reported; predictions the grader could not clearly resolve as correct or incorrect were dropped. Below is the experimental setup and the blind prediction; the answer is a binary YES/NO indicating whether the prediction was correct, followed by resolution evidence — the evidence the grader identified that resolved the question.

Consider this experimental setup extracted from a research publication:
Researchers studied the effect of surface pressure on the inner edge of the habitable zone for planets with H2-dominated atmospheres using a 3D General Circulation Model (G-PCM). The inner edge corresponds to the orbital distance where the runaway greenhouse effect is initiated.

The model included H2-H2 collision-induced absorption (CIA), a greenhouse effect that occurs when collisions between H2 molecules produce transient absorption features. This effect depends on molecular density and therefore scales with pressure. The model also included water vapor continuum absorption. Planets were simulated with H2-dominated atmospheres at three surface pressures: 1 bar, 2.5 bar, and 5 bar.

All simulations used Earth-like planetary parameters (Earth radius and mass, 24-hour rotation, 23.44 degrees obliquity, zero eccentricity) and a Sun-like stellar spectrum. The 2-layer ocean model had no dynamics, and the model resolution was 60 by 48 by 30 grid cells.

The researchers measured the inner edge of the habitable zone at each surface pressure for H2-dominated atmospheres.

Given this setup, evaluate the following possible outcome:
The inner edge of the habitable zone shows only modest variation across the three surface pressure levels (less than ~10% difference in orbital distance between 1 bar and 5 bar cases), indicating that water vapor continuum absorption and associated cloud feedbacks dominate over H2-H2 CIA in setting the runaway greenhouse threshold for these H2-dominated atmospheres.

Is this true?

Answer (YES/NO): NO